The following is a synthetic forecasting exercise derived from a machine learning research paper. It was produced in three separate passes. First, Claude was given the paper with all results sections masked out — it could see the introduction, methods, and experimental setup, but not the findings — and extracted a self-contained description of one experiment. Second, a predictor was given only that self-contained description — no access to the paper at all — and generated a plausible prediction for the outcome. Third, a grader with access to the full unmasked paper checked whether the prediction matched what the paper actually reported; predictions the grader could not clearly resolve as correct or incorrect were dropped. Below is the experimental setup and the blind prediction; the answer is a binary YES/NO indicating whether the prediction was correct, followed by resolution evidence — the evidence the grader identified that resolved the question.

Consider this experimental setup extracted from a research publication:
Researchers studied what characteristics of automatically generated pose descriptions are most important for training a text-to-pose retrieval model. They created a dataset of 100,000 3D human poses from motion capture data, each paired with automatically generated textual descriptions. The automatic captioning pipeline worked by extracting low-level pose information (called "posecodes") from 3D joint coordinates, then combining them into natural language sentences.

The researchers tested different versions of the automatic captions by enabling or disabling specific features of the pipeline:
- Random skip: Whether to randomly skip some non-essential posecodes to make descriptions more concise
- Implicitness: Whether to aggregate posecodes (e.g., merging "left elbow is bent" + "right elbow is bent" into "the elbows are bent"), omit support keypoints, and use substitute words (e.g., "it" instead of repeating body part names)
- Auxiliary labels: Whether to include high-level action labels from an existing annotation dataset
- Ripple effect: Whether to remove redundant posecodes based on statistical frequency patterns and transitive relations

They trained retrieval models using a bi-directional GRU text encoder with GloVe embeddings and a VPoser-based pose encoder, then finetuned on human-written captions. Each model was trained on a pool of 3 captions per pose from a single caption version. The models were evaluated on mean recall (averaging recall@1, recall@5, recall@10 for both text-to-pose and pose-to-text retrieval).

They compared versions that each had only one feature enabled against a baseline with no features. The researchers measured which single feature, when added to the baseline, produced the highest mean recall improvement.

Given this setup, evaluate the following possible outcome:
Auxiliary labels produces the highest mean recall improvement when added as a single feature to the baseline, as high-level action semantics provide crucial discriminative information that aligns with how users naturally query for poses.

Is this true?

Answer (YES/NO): NO